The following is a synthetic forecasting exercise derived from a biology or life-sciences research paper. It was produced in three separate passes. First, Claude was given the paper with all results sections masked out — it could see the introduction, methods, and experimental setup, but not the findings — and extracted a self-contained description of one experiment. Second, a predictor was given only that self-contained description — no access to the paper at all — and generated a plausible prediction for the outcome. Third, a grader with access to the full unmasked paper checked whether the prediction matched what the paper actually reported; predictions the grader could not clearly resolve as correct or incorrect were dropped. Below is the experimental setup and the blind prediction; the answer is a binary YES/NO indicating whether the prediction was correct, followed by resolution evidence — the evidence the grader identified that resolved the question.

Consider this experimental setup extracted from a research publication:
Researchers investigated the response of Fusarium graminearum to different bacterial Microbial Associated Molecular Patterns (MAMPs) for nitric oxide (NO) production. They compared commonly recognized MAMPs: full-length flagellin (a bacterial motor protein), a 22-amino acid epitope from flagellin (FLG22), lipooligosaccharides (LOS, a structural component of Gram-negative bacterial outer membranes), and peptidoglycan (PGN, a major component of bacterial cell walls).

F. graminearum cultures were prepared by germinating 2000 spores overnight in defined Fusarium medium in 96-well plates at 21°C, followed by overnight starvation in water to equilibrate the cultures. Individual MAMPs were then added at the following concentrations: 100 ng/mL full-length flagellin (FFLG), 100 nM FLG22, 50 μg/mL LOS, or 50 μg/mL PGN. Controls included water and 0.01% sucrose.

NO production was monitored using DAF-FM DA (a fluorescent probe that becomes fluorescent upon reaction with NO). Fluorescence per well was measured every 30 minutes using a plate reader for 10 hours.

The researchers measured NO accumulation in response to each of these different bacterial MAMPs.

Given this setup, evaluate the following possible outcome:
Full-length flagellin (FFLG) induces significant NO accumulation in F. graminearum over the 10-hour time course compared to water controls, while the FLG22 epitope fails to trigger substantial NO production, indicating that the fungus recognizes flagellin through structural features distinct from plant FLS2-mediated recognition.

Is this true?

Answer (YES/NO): YES